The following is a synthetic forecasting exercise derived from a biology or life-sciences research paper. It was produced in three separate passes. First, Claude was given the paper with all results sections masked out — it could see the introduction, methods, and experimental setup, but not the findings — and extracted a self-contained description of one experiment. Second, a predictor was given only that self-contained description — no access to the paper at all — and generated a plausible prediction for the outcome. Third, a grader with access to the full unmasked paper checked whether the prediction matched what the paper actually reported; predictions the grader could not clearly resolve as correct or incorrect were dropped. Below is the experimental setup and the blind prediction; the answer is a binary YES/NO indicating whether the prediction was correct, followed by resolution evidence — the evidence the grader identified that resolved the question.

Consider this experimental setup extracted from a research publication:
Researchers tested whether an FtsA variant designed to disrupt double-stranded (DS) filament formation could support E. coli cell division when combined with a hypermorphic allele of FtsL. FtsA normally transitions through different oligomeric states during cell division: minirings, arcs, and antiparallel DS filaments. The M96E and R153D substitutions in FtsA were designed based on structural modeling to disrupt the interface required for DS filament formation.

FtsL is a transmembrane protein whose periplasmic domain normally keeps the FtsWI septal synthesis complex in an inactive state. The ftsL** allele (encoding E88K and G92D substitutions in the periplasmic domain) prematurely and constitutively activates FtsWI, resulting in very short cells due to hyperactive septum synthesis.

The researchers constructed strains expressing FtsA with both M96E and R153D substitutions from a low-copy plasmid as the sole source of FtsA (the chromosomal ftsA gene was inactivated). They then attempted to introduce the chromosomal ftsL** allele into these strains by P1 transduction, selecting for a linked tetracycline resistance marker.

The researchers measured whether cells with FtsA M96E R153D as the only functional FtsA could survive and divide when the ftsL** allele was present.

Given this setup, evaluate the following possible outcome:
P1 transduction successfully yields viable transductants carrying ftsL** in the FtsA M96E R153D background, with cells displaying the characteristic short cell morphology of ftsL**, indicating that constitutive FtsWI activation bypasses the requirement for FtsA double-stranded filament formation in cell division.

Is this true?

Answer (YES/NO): NO